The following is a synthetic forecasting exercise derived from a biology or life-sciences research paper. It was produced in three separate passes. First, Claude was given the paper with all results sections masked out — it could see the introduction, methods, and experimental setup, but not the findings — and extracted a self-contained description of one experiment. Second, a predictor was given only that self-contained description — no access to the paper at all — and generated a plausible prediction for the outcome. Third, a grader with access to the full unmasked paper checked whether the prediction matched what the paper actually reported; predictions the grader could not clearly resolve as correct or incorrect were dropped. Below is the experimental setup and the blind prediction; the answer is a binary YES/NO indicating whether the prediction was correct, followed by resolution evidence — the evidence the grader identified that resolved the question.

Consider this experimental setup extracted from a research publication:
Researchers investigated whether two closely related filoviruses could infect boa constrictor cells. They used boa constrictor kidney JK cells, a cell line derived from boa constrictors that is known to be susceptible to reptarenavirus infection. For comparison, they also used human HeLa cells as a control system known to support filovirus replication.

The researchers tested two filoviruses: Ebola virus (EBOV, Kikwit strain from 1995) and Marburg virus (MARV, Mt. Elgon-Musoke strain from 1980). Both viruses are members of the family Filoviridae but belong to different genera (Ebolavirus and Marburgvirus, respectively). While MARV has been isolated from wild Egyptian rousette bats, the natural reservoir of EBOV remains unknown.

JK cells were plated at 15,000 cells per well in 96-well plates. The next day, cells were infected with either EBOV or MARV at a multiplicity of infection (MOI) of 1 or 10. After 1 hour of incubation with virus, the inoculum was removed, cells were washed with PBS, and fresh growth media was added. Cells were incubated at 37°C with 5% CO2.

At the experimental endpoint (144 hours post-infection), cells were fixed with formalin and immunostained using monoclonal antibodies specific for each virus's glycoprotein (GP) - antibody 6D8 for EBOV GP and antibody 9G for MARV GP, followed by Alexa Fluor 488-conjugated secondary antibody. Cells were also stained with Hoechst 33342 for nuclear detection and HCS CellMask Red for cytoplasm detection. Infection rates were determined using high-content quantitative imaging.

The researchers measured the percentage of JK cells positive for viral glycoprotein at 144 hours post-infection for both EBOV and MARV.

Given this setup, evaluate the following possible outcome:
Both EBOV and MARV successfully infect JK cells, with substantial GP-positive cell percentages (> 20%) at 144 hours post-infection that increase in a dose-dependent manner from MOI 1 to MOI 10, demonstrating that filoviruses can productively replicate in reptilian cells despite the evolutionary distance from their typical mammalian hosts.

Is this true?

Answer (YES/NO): NO